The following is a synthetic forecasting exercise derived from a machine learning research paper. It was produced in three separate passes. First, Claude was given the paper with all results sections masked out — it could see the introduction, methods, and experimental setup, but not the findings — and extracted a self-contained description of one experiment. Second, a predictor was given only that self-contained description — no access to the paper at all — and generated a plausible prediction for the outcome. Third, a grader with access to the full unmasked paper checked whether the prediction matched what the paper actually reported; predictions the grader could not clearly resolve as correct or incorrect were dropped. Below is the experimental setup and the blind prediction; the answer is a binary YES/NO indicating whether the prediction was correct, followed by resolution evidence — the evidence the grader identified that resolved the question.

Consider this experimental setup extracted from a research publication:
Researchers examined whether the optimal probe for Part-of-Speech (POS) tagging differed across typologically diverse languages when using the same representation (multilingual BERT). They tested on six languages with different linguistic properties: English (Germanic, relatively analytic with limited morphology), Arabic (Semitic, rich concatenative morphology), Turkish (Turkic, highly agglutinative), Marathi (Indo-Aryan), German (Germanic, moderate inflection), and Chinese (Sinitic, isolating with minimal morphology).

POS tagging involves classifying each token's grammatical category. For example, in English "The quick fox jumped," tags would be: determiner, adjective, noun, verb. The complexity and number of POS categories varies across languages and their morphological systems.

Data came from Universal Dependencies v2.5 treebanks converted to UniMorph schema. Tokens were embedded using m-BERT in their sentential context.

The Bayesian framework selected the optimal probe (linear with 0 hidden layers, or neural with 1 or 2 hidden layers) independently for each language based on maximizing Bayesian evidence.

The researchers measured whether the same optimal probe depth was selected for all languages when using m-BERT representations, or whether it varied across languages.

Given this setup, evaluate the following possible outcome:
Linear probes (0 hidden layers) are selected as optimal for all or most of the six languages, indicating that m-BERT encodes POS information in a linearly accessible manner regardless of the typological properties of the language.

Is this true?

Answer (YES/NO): NO